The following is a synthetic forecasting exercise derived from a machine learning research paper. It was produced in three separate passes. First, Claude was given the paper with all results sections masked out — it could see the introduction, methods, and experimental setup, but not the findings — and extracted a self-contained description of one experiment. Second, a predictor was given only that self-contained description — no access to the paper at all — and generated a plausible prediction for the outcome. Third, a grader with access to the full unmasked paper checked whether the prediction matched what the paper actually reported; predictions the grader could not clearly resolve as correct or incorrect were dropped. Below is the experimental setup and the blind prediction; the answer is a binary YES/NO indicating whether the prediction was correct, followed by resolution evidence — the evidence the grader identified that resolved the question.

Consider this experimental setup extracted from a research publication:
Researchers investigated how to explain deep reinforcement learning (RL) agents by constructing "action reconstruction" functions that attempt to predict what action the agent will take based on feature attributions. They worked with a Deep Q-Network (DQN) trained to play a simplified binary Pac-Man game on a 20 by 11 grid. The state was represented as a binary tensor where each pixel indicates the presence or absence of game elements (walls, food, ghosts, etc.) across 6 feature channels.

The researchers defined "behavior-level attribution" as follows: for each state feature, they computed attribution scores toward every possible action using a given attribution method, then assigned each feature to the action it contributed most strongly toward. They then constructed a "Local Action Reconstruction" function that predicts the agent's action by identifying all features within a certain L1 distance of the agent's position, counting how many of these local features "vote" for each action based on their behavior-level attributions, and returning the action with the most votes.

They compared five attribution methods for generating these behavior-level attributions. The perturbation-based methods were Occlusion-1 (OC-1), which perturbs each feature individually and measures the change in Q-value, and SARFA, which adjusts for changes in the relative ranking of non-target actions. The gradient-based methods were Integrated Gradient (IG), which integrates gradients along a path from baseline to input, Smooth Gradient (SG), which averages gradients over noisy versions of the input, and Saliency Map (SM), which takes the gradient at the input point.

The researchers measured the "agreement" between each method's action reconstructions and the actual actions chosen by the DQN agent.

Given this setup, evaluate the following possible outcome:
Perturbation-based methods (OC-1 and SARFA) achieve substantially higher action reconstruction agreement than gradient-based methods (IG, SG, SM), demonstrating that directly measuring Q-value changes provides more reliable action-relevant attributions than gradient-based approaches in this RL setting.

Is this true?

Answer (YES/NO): YES